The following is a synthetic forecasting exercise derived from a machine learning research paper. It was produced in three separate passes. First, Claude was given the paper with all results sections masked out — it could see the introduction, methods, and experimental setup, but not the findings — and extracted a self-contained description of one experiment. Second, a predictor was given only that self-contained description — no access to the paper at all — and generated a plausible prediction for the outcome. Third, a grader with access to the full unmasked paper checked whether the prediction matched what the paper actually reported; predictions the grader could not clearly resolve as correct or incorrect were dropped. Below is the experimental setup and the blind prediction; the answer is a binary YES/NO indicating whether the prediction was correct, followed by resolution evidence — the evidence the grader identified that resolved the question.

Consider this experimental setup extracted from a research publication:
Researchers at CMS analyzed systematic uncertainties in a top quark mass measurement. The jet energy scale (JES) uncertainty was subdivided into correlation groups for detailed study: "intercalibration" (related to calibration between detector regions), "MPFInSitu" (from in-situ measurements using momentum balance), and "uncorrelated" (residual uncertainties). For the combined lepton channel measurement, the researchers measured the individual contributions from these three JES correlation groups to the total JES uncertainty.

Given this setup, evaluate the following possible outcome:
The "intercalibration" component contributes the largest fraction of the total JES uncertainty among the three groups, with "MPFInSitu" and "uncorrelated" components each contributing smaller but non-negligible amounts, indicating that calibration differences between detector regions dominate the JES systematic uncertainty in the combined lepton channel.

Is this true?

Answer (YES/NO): NO